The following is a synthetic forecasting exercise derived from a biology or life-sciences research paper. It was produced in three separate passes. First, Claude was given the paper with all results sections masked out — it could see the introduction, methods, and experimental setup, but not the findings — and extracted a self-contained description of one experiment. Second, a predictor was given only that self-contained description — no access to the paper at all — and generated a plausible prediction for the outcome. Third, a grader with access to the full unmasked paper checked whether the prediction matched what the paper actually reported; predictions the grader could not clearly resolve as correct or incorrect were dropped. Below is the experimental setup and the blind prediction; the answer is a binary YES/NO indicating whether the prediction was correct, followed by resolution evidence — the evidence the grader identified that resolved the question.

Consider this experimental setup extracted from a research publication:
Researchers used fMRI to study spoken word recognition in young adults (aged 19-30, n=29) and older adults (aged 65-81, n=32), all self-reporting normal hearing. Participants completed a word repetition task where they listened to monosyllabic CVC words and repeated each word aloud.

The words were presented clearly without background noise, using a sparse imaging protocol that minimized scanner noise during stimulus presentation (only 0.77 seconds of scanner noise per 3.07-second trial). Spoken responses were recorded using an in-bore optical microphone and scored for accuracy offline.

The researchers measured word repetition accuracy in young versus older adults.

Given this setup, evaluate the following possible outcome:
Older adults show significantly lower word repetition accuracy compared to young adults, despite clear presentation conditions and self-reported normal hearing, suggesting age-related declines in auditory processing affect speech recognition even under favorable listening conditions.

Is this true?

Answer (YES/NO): YES